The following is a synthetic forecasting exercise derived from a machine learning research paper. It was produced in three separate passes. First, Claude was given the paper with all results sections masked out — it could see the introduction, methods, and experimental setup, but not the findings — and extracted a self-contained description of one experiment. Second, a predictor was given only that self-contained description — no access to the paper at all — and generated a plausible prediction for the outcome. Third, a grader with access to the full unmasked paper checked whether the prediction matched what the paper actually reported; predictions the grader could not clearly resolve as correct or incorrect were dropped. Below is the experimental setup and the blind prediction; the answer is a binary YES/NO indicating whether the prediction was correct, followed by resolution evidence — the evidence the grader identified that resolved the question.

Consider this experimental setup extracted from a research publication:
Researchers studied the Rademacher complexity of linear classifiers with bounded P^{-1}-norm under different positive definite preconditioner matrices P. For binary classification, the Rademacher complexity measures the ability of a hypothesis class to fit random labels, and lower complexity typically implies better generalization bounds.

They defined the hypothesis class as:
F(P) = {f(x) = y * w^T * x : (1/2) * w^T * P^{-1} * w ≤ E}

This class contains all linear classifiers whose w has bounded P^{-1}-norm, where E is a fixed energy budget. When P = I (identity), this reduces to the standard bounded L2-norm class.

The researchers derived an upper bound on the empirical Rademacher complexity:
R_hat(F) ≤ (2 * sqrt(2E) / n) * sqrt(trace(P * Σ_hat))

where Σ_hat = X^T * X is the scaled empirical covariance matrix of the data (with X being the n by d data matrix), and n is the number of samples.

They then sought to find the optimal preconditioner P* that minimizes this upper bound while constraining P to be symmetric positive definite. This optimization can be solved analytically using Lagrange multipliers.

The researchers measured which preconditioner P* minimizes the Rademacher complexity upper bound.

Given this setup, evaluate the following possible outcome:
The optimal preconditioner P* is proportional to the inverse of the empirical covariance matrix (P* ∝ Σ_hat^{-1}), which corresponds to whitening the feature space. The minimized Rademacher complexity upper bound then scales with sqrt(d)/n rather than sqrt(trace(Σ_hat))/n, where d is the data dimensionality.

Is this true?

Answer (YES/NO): YES